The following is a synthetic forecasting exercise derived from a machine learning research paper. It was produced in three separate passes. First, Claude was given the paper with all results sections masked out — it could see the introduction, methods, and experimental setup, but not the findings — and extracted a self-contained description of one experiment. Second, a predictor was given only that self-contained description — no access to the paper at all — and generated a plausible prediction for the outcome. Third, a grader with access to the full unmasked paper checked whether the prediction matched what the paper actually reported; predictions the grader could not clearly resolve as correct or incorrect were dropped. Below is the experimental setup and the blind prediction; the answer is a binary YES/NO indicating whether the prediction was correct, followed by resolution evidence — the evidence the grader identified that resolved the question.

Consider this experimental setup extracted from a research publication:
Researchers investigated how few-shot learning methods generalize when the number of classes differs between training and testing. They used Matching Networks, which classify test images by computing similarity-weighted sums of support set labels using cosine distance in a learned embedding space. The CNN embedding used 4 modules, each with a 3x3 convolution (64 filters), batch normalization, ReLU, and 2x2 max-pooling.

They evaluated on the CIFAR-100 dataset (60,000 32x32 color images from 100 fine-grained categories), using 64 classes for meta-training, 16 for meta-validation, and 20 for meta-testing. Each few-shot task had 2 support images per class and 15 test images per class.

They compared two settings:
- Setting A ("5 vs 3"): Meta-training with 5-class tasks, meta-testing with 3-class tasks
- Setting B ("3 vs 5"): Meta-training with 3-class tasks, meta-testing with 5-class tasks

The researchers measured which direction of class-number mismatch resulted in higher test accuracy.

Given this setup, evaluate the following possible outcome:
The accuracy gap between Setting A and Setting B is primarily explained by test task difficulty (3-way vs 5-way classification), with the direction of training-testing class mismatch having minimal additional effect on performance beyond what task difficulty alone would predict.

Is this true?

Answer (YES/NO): NO